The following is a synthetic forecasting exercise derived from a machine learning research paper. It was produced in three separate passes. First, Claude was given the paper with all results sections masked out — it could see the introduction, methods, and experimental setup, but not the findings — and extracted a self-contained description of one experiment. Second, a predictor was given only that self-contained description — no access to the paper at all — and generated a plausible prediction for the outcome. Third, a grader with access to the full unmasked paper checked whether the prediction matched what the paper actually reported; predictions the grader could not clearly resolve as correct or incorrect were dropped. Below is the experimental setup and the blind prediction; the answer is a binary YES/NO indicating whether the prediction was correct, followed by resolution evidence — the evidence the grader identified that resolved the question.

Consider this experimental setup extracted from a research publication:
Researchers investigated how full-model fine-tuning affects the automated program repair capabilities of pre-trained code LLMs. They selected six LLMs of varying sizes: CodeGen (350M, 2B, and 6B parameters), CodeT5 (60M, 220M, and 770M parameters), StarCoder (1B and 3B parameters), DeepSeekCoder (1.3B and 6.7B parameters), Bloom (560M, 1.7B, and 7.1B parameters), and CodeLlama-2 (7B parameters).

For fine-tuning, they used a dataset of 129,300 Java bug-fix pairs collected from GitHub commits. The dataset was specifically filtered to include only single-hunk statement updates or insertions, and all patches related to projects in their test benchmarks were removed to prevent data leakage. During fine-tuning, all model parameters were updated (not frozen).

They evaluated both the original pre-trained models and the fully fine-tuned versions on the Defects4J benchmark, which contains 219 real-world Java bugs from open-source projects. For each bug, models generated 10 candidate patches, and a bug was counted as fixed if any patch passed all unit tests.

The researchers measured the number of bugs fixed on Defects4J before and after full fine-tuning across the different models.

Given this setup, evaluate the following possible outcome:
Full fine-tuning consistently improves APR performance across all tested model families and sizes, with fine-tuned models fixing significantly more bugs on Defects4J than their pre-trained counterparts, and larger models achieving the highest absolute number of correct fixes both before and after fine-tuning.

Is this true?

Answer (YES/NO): NO